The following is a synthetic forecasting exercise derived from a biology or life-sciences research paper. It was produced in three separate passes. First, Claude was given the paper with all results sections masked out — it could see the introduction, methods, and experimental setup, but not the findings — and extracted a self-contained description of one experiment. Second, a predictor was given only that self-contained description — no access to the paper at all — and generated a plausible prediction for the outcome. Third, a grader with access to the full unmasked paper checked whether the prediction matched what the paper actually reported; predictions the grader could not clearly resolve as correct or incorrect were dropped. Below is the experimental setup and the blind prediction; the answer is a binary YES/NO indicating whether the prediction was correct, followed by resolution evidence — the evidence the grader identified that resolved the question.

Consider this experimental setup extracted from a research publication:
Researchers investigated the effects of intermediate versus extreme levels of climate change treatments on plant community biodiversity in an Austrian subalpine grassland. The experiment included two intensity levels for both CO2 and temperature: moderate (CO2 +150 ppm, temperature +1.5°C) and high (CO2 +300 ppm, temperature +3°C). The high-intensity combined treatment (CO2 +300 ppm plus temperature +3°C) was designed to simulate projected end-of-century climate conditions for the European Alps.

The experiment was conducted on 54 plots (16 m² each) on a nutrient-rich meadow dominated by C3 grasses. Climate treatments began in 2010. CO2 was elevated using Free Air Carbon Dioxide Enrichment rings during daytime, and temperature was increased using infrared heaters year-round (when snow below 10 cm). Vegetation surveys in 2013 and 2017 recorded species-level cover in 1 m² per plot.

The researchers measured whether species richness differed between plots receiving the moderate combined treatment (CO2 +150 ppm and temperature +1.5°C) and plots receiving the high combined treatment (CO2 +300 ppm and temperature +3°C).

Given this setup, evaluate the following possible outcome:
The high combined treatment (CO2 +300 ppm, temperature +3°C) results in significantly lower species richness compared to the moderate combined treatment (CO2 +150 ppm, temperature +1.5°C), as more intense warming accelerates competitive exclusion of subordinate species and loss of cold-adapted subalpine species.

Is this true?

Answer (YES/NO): NO